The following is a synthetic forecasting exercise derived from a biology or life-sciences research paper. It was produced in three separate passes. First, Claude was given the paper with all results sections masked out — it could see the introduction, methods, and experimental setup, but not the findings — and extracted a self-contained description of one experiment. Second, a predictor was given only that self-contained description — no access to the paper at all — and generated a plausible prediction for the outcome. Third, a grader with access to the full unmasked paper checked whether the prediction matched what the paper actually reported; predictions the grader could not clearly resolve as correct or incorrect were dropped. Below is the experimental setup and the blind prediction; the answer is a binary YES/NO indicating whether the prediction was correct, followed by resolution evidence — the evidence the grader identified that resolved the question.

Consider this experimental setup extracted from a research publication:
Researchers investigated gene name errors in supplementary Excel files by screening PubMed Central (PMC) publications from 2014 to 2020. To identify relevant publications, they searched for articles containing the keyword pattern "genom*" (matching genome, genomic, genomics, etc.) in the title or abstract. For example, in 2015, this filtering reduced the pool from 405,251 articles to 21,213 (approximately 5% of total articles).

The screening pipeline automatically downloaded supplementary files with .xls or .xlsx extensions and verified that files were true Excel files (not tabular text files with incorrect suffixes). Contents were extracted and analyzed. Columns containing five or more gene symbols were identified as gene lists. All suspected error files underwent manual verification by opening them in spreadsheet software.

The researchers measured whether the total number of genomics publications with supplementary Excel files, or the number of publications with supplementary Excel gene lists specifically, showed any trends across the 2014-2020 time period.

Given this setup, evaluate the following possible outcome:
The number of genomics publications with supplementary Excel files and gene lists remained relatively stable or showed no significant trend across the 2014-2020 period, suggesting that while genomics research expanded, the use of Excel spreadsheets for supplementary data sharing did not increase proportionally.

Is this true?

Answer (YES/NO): NO